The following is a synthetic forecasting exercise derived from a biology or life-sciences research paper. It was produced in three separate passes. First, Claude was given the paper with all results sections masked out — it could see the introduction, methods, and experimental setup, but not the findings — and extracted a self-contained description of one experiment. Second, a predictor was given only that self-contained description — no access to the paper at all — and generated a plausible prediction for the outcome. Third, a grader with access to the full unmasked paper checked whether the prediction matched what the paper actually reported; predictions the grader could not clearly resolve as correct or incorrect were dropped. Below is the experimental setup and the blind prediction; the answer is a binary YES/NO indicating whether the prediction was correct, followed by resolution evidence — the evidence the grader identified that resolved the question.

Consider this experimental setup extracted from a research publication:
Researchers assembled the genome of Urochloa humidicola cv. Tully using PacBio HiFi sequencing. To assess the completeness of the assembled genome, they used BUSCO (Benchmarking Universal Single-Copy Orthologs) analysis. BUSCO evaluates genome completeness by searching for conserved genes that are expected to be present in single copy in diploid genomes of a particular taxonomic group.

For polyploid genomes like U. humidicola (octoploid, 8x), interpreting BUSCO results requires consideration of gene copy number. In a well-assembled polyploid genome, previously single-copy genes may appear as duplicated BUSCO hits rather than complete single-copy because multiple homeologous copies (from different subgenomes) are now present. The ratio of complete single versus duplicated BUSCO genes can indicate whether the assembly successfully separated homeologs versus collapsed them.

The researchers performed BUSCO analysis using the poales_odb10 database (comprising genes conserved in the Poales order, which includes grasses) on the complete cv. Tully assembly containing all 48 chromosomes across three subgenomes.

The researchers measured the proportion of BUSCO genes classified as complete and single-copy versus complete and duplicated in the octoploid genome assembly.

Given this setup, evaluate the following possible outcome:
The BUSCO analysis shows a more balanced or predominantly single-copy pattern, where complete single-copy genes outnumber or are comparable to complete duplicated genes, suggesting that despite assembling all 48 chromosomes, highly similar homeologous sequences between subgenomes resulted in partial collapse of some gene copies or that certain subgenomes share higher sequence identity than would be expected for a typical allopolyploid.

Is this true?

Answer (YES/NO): NO